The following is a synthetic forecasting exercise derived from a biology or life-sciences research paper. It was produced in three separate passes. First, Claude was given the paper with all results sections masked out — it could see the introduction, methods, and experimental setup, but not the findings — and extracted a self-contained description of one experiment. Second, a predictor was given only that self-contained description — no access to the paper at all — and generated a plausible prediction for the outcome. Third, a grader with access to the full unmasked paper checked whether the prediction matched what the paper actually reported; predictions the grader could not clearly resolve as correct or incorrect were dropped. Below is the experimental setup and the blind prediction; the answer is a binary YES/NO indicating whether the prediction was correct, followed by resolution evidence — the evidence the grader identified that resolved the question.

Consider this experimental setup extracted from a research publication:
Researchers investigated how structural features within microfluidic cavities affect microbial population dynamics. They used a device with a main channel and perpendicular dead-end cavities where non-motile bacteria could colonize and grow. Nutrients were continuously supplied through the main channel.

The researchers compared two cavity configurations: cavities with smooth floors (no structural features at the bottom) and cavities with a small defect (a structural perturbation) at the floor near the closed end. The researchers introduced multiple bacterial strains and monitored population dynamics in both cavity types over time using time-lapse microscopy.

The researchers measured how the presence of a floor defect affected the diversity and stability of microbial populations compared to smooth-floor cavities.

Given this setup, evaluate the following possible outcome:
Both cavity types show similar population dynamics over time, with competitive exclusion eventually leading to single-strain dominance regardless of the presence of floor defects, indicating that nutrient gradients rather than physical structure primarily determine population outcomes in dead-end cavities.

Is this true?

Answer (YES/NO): NO